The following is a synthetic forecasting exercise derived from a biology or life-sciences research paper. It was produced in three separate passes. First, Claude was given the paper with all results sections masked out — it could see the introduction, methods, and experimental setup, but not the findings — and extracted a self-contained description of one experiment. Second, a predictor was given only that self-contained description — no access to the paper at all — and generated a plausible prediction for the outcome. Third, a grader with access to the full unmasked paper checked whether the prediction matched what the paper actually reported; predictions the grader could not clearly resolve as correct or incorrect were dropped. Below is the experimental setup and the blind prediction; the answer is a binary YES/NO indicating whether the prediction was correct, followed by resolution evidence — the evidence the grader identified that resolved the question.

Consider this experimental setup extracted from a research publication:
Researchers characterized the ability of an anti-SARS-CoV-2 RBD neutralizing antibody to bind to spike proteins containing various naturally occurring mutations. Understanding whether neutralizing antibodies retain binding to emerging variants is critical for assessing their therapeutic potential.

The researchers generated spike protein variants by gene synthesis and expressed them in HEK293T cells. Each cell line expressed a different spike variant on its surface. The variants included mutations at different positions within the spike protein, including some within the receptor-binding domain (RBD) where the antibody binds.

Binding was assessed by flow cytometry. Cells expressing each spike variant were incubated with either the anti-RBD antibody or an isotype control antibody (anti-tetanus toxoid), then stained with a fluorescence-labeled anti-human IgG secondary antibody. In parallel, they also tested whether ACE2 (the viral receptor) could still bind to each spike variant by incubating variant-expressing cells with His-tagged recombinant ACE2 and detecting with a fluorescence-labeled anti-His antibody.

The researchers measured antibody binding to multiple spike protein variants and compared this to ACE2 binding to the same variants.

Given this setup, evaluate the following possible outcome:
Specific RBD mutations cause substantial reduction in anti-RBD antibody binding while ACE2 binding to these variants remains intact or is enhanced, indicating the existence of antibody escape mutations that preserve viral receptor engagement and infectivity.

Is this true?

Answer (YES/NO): NO